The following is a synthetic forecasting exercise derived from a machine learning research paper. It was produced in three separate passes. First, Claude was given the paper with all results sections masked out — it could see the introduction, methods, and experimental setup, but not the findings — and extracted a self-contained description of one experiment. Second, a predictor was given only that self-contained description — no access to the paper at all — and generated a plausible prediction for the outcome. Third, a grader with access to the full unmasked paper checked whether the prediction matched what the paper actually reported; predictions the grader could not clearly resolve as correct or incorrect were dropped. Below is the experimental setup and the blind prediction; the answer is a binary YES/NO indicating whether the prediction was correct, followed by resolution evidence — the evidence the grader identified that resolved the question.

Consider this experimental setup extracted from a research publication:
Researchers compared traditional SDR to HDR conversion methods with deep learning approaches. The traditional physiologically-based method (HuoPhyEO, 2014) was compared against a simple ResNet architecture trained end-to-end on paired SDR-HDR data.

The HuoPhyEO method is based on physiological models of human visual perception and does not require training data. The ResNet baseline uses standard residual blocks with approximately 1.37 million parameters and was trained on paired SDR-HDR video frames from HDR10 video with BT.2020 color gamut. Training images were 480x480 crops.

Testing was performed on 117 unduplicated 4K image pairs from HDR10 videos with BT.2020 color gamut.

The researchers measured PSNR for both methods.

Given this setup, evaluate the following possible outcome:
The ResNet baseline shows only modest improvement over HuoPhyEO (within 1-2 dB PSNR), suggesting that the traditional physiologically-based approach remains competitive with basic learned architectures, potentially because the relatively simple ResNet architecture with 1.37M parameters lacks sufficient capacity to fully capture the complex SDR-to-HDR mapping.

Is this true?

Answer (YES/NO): NO